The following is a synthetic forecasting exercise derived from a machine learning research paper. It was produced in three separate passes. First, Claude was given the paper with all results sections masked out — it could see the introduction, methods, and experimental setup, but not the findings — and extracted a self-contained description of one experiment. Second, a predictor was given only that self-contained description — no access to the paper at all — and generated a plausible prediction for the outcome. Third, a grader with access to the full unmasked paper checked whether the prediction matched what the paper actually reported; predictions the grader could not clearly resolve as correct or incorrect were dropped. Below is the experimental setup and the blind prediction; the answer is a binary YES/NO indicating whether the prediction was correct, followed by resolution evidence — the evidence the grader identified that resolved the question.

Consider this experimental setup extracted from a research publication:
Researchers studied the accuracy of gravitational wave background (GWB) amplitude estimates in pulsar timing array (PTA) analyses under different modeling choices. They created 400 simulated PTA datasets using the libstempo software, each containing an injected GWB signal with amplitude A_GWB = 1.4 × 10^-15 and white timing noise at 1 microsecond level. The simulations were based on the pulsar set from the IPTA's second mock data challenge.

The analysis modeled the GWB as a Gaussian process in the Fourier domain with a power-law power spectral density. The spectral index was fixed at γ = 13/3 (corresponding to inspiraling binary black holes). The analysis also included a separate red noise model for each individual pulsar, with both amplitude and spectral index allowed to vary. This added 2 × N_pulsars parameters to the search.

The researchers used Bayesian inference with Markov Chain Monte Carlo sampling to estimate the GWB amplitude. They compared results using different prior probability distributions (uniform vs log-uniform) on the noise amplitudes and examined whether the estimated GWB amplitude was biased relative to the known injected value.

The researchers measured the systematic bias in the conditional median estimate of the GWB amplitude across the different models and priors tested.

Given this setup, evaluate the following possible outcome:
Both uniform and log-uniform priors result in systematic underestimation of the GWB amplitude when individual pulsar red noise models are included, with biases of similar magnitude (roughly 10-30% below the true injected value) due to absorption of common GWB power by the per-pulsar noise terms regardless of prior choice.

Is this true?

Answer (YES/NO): NO